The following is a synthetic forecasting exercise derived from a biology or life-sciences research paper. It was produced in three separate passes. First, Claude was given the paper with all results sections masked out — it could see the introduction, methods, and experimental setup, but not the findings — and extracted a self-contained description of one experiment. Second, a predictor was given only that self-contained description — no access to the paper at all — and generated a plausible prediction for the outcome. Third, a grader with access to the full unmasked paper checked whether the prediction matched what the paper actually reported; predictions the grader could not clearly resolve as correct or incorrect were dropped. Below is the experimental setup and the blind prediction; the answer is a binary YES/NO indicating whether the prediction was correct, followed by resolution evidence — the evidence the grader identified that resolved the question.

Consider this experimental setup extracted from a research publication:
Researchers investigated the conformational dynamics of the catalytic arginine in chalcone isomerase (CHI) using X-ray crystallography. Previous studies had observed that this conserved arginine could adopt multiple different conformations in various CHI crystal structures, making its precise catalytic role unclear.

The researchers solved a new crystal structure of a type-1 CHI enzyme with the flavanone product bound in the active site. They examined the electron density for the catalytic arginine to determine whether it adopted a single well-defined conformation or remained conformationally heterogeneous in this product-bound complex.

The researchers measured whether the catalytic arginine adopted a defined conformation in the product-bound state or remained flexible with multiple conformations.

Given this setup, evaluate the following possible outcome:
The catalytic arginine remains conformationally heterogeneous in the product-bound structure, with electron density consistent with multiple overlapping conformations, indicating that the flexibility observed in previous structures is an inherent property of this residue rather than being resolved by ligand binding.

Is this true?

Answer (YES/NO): NO